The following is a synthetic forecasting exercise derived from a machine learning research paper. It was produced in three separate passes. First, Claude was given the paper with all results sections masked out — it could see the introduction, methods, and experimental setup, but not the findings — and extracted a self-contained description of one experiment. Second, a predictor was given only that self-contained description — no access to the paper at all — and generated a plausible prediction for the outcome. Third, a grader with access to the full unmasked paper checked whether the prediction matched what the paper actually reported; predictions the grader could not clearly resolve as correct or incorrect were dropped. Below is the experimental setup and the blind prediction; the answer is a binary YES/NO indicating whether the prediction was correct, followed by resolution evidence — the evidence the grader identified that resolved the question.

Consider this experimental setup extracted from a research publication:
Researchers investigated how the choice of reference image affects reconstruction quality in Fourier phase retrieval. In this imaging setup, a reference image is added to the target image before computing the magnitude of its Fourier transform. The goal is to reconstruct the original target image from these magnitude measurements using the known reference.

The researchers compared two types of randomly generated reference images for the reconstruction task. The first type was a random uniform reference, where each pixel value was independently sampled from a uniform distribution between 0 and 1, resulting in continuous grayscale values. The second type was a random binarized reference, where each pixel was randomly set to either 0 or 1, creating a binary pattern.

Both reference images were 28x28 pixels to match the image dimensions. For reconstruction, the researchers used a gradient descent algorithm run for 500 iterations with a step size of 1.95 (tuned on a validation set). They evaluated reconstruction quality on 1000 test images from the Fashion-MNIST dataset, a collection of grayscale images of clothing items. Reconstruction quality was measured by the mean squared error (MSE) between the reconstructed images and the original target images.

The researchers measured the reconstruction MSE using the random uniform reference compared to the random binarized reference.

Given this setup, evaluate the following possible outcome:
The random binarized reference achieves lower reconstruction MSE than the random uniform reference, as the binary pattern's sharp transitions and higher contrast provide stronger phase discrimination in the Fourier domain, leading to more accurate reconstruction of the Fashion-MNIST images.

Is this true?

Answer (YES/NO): NO